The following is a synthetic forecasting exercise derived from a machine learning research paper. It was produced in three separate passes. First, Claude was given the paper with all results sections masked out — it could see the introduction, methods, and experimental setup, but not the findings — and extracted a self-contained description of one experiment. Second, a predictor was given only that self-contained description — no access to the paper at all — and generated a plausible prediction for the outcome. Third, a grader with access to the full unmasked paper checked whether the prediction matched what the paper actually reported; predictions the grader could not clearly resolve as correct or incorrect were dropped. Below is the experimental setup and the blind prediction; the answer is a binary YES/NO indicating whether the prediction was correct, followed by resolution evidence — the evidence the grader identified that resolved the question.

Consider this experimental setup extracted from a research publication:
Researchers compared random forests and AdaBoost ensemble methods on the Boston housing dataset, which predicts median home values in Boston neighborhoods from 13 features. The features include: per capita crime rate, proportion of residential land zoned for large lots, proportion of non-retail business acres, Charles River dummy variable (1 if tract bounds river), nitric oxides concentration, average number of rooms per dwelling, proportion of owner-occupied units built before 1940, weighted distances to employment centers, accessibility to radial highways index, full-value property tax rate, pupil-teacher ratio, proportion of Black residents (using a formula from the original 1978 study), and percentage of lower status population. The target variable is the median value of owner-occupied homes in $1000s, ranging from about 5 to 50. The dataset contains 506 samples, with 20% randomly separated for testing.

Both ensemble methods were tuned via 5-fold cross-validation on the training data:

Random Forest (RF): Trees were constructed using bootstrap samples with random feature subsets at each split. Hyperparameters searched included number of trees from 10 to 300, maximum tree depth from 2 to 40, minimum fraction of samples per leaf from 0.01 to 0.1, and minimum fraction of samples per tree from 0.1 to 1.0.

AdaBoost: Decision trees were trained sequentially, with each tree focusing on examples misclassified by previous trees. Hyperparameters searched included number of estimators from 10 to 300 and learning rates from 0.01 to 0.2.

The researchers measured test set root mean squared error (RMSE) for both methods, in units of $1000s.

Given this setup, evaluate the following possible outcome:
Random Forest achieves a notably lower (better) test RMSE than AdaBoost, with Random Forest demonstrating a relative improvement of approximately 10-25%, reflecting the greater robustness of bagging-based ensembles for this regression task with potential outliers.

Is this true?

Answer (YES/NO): YES